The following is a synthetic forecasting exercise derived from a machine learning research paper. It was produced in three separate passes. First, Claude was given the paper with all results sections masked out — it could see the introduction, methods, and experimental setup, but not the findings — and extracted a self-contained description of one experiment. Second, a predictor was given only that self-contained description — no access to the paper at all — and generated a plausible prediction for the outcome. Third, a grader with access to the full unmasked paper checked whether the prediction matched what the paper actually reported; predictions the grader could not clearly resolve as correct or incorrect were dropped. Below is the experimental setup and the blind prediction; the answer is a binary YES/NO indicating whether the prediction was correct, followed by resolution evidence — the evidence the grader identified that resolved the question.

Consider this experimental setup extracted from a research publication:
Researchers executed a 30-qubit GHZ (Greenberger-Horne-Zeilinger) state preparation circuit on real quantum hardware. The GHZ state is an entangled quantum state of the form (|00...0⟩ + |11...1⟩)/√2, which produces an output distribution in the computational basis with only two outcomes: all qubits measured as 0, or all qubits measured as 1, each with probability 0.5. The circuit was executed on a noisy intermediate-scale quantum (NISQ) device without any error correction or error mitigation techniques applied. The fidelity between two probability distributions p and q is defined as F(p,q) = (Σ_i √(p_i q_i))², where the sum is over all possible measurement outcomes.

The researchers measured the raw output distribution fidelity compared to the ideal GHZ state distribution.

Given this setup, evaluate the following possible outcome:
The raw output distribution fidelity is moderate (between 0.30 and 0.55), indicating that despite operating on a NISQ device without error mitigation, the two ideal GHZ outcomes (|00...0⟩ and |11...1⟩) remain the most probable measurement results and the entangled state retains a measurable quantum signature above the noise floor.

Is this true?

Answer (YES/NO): NO